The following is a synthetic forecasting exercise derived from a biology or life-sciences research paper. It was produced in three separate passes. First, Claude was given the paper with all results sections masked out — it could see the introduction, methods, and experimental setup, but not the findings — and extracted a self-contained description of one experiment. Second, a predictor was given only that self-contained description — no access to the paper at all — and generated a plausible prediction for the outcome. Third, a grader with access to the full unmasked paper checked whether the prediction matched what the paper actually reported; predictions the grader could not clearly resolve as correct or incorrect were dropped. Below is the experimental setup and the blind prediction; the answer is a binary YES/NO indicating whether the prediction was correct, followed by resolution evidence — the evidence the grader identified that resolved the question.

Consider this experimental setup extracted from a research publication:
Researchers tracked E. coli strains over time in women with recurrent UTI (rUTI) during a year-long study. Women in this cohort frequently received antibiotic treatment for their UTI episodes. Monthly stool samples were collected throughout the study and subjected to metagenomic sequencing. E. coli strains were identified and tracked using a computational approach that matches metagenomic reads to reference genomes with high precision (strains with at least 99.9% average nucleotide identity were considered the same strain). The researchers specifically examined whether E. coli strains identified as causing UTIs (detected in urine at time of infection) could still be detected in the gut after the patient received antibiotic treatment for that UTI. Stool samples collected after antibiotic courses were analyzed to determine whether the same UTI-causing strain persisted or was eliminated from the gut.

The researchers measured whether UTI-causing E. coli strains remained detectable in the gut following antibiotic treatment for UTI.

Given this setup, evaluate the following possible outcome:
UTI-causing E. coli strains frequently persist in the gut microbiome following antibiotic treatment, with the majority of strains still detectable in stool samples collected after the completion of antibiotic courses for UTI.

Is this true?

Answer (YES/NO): YES